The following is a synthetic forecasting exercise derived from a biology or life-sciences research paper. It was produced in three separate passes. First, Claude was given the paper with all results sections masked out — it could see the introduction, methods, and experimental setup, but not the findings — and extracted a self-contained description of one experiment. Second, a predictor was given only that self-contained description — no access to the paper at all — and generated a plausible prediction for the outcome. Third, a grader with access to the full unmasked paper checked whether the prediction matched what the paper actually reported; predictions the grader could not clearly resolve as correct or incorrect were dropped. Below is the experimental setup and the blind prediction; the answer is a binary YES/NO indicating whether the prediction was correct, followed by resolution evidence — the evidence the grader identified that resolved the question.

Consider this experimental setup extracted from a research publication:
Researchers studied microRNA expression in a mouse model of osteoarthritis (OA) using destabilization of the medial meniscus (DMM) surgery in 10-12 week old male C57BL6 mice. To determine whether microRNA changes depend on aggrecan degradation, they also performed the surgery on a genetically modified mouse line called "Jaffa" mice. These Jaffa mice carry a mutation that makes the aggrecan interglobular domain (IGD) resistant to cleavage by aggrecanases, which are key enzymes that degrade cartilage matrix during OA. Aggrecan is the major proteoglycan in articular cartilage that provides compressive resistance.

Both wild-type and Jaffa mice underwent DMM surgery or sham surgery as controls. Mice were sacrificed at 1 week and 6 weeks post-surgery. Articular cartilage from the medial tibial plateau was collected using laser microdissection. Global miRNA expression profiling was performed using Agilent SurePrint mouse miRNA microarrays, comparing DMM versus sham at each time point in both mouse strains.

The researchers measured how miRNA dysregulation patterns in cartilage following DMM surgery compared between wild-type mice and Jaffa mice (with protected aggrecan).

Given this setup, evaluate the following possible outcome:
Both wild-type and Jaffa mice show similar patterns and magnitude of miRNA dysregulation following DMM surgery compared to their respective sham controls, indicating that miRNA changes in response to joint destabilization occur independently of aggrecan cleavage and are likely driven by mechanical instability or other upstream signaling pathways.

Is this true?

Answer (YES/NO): YES